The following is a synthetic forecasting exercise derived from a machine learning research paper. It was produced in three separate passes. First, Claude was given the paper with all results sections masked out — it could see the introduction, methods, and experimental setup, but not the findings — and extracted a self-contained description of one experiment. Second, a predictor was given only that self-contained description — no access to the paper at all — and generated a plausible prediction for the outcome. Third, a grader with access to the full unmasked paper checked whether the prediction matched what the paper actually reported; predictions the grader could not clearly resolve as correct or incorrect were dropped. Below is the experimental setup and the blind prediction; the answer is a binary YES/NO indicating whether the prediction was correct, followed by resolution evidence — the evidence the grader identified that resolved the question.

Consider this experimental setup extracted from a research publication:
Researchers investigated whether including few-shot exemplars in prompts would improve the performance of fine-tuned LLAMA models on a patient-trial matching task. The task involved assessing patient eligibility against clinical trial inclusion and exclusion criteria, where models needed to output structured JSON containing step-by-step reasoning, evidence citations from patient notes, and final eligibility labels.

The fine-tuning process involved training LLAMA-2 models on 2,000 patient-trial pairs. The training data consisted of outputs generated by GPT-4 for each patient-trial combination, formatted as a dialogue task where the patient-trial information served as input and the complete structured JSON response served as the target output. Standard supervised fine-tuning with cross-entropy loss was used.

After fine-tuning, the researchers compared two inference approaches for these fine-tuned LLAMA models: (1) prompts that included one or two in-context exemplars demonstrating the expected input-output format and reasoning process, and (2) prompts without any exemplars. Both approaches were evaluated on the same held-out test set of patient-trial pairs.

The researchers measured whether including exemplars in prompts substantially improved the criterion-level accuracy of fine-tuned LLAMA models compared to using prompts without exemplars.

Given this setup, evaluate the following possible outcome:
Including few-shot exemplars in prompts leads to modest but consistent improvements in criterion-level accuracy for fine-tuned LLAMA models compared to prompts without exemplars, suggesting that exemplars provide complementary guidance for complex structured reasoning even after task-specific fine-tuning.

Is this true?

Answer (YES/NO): NO